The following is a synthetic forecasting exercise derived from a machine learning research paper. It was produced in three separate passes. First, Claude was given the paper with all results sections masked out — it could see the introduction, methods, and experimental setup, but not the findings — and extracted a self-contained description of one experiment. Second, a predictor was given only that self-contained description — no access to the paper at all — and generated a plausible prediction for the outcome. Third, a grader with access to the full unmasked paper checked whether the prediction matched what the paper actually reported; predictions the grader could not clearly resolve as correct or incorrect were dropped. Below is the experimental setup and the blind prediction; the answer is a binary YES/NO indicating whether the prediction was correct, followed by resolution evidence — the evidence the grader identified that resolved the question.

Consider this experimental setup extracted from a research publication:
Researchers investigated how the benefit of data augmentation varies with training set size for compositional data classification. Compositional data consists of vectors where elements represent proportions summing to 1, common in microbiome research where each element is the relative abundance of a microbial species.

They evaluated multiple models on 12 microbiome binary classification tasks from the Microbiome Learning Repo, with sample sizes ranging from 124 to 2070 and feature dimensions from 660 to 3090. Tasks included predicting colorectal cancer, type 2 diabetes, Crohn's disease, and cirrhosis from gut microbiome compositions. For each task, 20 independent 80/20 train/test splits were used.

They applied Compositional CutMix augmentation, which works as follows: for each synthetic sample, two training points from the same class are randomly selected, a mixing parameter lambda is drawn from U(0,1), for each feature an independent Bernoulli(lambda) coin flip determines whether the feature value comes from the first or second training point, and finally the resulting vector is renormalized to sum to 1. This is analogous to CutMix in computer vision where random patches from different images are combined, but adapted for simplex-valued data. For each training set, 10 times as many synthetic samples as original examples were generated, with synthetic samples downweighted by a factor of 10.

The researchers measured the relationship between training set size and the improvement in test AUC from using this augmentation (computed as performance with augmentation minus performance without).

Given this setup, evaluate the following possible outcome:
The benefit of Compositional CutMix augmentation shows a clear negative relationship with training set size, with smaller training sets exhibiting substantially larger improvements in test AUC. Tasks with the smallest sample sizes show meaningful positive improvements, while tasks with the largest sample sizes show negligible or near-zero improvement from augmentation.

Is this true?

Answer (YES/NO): NO